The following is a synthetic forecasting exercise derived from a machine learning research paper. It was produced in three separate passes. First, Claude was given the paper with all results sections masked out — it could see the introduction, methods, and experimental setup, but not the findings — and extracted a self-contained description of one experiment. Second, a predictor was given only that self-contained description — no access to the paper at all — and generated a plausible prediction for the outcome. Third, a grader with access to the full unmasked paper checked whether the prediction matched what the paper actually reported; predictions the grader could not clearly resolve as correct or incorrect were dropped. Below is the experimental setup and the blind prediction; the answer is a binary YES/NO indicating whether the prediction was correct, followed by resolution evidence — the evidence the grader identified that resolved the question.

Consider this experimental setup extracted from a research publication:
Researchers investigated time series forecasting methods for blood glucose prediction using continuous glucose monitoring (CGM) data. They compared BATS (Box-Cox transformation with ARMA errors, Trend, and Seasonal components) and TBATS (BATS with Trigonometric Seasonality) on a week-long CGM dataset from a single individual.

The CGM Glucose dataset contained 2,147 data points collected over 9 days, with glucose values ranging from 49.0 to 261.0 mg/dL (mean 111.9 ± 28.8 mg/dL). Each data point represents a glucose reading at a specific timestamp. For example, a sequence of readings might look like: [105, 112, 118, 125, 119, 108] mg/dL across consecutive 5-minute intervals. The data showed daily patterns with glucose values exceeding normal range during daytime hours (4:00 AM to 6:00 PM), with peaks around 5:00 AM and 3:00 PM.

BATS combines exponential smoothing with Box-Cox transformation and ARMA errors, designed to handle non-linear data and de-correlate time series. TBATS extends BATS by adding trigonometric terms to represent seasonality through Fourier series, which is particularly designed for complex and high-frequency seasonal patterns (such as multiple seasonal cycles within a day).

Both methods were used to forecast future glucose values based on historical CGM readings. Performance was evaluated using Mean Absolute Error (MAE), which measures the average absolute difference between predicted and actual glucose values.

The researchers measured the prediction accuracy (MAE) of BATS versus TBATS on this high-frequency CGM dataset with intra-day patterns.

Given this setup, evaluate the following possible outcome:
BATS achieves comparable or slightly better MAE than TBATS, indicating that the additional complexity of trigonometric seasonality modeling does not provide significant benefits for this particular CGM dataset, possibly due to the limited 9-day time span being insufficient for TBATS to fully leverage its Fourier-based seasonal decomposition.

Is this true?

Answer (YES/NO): NO